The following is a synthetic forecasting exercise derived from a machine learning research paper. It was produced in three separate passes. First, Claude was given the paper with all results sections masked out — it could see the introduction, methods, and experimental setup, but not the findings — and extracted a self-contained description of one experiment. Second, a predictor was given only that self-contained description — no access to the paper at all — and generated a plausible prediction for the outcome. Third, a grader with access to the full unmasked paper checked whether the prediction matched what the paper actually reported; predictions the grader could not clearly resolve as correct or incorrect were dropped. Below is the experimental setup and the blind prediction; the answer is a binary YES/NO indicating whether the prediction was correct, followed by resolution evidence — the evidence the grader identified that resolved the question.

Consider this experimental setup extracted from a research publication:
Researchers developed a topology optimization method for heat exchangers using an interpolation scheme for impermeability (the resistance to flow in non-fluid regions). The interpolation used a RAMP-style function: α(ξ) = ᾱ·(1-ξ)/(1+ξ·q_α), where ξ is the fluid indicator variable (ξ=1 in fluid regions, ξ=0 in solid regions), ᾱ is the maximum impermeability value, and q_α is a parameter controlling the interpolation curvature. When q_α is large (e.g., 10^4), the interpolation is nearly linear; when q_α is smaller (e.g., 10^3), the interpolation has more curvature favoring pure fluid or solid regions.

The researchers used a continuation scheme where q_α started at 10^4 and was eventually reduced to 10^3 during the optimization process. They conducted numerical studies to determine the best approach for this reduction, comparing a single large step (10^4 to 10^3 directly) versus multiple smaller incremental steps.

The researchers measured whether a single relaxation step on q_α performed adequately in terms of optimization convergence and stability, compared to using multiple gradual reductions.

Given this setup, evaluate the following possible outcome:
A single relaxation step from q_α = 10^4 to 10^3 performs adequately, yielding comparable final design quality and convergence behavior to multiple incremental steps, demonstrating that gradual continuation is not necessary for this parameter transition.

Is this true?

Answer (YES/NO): YES